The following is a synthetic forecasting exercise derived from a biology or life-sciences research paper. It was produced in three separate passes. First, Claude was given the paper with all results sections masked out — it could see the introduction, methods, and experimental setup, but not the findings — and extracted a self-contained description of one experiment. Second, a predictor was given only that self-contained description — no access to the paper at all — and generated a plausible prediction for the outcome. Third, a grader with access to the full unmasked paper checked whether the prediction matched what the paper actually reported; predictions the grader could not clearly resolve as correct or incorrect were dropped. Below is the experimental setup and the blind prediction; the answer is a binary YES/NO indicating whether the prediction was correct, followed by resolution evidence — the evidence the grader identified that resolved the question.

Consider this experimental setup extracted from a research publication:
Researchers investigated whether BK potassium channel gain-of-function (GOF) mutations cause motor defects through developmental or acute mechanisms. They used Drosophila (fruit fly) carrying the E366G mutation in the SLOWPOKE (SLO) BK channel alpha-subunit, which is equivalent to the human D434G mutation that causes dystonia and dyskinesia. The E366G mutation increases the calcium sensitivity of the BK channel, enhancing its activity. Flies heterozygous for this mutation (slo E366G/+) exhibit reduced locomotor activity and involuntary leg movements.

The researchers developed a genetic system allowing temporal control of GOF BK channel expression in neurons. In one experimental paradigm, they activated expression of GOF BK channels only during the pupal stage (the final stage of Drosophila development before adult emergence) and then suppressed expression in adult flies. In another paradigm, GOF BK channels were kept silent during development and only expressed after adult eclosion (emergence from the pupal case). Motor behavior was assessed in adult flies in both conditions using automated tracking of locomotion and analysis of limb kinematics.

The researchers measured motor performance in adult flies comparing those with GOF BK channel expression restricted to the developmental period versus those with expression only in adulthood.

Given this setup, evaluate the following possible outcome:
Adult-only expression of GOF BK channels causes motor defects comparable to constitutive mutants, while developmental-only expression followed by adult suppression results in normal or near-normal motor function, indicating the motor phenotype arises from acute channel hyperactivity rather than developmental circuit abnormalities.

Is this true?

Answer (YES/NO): NO